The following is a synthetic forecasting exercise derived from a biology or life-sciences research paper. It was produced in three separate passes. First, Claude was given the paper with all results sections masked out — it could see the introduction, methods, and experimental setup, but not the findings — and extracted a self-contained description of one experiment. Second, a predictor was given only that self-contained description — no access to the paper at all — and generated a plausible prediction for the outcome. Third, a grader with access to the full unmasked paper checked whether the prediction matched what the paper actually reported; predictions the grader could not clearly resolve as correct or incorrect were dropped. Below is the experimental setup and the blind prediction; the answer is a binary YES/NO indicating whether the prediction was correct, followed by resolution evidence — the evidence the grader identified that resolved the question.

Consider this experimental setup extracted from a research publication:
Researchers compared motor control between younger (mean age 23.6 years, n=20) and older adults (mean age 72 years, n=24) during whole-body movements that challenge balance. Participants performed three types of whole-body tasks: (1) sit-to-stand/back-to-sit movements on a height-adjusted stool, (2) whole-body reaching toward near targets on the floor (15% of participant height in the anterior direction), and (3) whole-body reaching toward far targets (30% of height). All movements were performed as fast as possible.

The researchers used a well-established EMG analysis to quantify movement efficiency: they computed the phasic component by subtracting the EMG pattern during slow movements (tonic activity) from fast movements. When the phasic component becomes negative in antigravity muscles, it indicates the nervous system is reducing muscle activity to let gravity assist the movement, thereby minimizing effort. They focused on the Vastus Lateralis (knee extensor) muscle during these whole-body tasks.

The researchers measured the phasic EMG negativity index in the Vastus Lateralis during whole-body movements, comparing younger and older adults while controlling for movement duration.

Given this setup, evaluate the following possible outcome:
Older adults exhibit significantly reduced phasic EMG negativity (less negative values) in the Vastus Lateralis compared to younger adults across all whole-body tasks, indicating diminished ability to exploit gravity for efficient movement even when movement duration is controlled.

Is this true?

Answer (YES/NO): NO